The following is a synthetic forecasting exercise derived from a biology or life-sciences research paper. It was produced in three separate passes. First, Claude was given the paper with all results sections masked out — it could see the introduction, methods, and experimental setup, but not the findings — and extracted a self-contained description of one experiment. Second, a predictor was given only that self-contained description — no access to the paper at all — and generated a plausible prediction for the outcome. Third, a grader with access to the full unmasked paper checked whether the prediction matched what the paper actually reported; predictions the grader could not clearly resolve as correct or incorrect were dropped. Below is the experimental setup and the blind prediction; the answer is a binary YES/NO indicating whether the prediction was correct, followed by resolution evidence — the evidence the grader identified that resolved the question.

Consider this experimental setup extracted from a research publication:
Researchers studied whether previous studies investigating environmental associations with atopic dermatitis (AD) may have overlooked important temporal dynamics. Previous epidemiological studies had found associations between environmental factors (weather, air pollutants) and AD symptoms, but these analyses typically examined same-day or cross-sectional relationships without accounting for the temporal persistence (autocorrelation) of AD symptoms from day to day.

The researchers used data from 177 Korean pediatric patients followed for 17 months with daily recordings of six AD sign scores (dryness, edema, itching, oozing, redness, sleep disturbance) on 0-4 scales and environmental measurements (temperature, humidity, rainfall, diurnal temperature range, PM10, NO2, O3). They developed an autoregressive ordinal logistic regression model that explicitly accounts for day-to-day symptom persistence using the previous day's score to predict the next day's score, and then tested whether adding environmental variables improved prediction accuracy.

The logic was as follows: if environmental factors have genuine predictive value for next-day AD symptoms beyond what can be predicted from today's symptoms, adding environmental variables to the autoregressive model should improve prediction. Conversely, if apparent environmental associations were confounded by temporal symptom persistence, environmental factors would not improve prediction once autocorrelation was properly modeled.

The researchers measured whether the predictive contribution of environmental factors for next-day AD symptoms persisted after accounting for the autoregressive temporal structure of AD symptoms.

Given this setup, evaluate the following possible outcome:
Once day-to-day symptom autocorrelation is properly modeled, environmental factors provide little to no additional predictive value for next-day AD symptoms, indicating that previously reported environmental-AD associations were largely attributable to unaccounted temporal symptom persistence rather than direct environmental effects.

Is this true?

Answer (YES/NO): YES